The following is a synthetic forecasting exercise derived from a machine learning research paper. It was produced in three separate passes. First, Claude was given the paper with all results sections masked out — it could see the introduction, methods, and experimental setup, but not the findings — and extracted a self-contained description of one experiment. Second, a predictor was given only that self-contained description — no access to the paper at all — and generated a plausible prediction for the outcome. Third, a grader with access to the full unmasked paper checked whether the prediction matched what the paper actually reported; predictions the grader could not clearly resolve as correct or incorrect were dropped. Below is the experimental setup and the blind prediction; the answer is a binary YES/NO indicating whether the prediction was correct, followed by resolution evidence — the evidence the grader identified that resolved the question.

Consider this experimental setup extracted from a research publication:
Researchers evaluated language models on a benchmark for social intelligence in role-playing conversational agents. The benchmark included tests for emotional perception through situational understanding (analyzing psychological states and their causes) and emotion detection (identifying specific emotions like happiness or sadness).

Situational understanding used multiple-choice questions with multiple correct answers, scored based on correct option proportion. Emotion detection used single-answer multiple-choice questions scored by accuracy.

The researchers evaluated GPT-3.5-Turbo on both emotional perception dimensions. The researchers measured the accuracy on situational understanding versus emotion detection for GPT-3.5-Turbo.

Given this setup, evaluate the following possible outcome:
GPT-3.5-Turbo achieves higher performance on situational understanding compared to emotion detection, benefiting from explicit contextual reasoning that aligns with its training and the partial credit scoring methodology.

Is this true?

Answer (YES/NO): YES